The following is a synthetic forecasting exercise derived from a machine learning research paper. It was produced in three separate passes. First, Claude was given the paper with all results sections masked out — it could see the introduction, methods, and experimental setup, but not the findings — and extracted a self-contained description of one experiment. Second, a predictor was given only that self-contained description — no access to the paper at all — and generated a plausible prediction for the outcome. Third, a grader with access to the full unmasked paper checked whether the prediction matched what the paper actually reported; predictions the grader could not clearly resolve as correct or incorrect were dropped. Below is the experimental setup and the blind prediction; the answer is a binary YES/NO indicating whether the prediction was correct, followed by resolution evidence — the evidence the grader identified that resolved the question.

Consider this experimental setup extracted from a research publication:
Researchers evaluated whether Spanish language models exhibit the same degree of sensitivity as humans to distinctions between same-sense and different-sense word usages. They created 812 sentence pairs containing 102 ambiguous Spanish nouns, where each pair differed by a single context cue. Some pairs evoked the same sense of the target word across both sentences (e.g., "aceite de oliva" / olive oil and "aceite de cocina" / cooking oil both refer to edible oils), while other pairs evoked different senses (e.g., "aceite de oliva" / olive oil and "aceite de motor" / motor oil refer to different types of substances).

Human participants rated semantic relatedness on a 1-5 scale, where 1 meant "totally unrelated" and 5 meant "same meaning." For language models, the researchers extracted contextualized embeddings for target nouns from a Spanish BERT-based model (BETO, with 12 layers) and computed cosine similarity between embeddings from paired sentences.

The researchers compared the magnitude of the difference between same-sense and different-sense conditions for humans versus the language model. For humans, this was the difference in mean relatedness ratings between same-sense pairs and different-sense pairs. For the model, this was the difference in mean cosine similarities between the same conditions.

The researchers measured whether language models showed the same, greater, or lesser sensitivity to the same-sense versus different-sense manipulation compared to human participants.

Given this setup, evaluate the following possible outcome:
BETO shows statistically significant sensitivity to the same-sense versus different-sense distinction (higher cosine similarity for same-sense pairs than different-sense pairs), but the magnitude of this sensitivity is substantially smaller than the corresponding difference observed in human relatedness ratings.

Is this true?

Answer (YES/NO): YES